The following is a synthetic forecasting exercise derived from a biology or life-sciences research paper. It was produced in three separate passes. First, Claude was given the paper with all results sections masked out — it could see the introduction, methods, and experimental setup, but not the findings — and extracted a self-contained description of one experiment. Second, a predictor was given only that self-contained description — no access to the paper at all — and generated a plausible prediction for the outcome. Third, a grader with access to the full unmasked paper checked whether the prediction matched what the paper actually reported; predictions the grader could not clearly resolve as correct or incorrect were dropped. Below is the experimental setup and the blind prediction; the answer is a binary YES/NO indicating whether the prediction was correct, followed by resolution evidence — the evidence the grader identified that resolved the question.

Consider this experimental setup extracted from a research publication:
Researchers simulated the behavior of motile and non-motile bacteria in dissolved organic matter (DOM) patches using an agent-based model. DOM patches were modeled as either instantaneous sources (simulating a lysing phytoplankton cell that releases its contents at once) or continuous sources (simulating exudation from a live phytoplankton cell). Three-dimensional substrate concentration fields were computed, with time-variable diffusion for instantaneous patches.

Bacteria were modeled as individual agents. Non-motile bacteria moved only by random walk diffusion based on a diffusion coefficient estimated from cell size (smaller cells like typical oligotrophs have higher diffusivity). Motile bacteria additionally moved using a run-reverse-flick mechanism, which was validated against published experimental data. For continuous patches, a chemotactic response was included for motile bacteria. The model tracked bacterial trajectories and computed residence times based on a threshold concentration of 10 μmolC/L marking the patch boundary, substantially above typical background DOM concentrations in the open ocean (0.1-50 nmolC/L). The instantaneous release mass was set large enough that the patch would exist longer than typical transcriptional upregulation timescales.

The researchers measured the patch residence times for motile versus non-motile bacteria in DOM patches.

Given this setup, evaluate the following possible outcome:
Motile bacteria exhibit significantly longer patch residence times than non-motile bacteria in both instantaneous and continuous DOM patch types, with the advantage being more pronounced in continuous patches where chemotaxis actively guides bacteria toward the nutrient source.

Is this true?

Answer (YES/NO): NO